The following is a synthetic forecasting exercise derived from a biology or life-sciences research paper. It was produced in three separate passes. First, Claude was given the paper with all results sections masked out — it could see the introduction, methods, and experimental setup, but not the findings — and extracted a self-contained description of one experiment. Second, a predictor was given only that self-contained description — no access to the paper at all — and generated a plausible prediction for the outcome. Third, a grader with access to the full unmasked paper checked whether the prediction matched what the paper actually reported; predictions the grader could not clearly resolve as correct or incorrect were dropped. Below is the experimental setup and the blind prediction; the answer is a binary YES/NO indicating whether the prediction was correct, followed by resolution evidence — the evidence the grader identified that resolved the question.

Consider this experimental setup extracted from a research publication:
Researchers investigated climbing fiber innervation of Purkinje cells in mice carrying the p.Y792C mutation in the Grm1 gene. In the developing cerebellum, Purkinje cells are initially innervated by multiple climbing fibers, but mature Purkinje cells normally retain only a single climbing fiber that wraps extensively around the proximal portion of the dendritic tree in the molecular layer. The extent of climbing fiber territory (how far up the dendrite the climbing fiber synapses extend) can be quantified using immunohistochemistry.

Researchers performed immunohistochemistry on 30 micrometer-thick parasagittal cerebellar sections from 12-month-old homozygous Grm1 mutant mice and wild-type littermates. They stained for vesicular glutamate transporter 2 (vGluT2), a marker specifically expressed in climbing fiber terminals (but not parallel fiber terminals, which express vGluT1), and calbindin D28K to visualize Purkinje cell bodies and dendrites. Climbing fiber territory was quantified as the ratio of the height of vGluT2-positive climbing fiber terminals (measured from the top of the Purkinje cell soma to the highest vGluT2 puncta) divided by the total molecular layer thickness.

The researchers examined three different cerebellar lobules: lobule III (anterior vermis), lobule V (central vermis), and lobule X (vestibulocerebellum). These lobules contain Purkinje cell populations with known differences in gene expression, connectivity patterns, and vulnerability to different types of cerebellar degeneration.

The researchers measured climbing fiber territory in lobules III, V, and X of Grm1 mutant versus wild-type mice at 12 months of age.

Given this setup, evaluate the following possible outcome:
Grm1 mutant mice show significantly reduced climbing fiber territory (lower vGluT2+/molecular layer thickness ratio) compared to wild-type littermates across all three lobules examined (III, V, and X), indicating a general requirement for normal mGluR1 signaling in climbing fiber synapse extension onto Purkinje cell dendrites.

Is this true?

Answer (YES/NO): NO